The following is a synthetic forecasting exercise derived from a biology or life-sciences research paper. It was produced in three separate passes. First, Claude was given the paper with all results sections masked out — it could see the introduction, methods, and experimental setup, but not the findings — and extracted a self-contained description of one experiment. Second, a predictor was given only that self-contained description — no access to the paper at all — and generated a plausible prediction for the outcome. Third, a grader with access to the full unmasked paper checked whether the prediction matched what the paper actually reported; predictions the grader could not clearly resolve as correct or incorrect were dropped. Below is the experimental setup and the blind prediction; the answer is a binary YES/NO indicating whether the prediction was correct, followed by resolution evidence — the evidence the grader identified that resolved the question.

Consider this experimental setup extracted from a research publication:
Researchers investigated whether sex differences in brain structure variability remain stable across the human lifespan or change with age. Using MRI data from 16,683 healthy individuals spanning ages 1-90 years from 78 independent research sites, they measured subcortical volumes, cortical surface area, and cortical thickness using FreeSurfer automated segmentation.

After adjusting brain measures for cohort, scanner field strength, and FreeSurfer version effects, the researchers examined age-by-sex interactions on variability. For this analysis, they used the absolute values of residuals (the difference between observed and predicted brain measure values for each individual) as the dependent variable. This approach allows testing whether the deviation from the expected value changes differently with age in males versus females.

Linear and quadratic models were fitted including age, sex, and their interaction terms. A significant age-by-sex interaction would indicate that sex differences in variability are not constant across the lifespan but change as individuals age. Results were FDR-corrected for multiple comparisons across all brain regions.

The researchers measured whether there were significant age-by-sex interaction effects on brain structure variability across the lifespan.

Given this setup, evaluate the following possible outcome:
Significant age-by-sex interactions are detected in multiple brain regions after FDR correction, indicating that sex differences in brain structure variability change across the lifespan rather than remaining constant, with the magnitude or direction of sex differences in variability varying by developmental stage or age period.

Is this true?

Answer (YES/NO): YES